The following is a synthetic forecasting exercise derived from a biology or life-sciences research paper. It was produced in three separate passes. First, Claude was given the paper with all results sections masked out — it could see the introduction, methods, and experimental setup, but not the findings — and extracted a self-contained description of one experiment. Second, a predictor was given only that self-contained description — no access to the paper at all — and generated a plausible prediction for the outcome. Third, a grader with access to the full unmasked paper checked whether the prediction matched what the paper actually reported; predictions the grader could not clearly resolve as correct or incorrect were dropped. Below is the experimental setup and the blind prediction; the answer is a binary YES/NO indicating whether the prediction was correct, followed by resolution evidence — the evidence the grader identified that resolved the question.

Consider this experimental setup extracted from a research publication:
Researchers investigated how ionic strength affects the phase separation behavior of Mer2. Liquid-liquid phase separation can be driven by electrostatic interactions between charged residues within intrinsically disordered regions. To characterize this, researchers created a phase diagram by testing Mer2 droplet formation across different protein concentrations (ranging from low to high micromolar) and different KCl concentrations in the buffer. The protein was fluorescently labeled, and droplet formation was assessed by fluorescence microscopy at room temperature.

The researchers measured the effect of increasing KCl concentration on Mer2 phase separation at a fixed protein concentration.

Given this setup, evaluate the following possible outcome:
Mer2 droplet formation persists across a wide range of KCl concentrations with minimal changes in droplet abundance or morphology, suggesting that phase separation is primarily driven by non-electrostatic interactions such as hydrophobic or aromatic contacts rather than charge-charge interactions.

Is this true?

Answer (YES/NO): NO